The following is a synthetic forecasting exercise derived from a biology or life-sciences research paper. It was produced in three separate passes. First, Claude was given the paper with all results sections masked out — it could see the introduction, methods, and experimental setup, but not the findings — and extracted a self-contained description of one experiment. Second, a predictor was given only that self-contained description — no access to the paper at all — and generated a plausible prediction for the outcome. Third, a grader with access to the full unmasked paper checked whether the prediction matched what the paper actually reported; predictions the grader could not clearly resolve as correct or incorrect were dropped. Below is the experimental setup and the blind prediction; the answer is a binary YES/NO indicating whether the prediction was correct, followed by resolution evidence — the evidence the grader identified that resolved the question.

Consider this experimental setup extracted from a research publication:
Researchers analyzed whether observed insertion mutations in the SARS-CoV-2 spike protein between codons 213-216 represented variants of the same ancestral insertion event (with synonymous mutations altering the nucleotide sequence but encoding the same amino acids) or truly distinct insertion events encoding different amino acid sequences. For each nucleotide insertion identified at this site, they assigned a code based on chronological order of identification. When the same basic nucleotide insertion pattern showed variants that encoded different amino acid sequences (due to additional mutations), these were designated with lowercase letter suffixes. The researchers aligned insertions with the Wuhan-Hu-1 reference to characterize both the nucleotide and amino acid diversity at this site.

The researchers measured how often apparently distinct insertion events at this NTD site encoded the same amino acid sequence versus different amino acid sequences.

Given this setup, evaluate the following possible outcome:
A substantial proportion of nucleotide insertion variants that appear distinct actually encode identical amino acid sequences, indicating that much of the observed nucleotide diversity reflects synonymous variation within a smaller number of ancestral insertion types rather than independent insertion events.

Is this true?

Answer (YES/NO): NO